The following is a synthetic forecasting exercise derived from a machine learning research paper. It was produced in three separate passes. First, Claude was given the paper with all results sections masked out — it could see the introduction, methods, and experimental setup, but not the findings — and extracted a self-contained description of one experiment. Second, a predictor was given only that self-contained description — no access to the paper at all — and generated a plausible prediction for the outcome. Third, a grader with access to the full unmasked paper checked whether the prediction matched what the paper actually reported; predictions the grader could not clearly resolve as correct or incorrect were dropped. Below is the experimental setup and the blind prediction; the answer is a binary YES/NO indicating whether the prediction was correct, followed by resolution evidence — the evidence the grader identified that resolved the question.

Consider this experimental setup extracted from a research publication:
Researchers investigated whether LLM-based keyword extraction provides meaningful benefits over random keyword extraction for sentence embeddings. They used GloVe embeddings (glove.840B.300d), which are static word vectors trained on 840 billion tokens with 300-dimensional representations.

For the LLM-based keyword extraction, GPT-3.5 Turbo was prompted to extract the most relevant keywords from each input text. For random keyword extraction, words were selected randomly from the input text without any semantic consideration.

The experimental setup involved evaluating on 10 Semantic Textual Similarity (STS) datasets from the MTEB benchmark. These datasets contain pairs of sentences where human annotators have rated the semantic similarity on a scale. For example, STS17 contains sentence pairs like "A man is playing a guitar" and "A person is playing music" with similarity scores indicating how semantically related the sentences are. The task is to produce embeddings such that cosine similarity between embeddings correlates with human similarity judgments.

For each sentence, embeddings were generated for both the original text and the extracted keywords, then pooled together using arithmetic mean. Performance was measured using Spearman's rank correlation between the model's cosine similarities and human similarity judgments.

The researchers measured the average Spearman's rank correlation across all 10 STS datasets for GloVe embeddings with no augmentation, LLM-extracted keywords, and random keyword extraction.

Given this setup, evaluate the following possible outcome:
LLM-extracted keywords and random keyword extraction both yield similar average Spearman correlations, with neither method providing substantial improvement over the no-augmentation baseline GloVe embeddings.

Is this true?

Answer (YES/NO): NO